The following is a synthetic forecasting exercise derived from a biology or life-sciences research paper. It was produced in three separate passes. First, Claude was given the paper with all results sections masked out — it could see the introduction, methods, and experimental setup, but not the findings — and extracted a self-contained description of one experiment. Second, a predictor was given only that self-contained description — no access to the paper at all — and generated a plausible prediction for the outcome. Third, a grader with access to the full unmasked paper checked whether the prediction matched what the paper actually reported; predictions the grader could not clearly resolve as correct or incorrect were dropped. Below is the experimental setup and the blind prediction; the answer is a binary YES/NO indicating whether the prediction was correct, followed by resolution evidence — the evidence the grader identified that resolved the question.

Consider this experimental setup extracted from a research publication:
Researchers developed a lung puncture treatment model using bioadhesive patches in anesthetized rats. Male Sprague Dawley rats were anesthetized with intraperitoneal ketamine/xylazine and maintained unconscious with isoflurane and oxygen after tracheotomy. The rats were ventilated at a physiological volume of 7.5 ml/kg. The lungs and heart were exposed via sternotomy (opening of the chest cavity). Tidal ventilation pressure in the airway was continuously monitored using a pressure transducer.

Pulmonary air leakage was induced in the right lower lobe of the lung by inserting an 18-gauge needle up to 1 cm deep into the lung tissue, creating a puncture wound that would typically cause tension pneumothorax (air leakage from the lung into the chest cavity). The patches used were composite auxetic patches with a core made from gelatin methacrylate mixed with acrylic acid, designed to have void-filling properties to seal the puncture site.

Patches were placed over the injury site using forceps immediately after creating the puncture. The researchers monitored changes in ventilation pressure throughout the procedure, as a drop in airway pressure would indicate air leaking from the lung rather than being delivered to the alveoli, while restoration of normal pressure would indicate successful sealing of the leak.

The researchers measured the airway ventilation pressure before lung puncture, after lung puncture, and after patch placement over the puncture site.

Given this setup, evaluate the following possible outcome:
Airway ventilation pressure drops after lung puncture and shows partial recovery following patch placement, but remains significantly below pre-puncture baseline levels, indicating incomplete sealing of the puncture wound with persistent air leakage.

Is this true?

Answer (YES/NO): NO